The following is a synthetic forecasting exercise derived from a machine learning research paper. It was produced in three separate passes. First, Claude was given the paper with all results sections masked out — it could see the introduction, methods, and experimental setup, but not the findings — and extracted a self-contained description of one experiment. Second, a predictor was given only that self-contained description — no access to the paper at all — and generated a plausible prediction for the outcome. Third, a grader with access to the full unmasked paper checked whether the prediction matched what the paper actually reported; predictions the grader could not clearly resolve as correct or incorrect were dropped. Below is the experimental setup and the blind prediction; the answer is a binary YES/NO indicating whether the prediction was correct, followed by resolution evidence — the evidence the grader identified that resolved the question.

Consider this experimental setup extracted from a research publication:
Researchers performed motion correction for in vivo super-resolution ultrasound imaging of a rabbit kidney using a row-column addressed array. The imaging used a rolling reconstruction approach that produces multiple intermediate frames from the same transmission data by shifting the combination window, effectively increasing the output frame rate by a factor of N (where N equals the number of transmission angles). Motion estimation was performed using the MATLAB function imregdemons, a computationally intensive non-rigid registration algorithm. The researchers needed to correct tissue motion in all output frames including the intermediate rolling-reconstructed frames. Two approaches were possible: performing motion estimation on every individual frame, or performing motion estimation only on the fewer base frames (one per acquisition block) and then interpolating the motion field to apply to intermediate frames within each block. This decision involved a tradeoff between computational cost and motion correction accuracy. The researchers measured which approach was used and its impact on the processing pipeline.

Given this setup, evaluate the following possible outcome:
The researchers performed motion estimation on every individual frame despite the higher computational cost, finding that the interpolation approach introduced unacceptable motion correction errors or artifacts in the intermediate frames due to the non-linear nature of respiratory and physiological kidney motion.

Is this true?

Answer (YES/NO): NO